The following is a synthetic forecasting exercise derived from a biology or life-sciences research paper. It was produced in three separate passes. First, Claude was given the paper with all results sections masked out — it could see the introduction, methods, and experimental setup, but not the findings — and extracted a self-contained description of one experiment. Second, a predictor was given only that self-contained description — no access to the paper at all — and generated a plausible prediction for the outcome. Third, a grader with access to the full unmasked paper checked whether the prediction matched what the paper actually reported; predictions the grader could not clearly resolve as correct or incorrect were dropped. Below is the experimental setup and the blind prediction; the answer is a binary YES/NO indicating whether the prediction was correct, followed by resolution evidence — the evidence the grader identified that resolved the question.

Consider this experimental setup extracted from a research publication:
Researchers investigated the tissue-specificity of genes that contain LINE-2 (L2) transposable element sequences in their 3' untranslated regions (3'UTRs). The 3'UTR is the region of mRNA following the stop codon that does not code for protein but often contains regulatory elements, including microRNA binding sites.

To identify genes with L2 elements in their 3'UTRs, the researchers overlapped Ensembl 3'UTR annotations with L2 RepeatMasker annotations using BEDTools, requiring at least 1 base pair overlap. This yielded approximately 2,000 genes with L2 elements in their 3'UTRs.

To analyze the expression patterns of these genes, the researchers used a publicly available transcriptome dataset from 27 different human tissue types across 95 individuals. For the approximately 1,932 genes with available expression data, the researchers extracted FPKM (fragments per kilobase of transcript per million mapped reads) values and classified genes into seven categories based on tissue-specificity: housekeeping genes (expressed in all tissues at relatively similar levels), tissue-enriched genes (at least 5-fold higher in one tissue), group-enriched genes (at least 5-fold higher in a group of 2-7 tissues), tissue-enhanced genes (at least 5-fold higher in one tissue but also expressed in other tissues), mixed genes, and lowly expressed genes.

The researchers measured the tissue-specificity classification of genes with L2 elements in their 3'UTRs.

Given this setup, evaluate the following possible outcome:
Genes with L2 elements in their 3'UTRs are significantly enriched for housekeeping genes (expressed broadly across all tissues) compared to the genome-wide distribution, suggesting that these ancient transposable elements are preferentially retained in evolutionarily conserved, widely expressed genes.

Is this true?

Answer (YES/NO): NO